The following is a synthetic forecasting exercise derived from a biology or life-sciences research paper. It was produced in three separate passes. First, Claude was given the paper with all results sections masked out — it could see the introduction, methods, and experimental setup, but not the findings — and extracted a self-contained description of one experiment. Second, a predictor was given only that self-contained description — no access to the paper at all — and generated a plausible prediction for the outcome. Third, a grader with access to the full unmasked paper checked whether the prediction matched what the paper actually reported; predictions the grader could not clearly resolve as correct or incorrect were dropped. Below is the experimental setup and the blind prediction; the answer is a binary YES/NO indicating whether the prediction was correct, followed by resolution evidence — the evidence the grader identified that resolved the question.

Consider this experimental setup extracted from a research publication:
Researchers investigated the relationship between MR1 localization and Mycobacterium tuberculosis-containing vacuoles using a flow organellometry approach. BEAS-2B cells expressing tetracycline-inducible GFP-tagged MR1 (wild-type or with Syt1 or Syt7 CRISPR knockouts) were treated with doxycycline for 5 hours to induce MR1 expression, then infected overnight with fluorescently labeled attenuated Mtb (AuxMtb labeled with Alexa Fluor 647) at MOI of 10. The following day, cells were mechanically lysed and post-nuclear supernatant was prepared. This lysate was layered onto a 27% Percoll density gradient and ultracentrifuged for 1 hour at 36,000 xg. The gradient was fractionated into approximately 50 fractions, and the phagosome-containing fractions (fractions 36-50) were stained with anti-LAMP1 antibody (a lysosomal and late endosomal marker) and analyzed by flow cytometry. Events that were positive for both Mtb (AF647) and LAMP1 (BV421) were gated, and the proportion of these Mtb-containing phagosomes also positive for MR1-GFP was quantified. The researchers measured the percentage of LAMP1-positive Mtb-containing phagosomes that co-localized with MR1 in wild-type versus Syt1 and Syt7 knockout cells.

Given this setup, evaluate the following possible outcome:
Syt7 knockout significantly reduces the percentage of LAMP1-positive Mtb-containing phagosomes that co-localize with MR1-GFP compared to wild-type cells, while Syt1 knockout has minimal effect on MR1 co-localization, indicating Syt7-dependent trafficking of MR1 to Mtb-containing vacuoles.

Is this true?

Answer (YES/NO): NO